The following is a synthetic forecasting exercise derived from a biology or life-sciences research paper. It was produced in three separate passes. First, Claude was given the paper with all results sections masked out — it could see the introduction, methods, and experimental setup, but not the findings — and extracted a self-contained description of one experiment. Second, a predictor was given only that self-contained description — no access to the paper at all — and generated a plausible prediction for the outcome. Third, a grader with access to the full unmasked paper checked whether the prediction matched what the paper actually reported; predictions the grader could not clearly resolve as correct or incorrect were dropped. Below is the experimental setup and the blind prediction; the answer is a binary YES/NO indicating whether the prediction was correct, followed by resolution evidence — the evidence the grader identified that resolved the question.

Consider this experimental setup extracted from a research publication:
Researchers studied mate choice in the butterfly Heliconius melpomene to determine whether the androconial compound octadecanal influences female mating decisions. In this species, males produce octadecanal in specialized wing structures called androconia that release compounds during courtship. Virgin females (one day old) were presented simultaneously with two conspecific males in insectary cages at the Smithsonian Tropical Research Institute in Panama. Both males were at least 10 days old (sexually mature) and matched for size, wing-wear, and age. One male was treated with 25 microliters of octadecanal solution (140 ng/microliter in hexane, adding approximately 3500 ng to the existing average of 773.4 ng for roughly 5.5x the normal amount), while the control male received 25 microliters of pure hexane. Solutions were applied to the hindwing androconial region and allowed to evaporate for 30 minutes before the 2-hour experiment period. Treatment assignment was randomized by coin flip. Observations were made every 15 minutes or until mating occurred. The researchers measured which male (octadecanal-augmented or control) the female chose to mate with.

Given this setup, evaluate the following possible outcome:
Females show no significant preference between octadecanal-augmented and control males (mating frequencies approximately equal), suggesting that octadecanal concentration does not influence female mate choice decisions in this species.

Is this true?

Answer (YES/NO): NO